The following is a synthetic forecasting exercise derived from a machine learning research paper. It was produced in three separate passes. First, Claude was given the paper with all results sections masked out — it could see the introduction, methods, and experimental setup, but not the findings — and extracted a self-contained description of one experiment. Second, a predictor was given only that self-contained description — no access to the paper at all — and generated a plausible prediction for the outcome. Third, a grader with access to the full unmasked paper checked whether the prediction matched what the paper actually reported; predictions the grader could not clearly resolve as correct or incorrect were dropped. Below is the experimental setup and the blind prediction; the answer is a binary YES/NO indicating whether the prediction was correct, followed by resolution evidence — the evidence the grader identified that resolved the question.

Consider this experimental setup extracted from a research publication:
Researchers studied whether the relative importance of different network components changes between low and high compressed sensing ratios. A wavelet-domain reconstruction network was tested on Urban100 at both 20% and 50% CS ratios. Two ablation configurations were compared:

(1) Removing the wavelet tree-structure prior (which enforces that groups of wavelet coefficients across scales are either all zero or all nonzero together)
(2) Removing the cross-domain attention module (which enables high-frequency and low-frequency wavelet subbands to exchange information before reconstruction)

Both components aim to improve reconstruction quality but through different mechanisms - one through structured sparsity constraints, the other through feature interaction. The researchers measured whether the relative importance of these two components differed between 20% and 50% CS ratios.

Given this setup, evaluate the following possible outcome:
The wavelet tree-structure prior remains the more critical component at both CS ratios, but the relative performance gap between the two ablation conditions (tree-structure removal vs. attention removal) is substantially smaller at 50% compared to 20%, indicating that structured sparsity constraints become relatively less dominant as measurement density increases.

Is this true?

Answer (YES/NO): NO